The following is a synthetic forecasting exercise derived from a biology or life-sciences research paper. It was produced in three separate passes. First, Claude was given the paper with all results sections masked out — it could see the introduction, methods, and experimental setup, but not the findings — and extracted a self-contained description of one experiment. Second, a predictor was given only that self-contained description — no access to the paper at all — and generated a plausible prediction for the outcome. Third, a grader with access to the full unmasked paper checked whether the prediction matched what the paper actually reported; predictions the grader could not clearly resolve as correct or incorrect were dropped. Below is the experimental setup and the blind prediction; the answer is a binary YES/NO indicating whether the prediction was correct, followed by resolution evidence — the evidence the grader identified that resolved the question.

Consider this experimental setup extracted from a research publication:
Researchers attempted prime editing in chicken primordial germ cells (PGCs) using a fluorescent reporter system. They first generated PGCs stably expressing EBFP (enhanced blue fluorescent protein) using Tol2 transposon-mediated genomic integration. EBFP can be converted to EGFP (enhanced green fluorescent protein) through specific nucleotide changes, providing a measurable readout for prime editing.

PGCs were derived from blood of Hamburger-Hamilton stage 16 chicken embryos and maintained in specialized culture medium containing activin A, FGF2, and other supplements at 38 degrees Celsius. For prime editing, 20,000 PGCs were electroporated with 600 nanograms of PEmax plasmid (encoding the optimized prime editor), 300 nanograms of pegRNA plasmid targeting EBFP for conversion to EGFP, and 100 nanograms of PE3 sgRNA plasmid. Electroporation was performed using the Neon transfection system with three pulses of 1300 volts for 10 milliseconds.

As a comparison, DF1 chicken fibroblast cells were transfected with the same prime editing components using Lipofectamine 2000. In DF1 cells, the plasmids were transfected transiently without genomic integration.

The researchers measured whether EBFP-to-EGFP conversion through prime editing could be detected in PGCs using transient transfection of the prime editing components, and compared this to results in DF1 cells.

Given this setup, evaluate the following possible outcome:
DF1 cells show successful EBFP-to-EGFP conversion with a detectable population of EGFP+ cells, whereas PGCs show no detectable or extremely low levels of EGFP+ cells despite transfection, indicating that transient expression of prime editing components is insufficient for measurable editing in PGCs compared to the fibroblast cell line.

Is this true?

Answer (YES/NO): NO